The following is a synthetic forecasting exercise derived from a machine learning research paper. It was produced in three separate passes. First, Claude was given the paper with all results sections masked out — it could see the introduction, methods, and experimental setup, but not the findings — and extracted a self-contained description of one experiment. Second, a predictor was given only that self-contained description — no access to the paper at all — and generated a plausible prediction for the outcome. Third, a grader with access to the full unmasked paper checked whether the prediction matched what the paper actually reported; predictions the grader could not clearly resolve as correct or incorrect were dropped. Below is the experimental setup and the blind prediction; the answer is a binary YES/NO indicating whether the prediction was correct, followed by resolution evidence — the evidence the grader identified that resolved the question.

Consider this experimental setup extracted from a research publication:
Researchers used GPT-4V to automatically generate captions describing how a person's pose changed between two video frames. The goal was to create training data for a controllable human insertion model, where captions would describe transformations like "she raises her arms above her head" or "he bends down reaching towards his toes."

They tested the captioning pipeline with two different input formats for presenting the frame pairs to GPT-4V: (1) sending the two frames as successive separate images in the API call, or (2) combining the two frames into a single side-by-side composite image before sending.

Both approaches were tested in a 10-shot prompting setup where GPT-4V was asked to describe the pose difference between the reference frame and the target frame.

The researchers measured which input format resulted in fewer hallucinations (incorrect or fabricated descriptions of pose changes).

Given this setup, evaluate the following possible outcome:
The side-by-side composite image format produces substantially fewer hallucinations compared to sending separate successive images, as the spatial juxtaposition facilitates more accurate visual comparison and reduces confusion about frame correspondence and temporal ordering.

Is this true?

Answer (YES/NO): YES